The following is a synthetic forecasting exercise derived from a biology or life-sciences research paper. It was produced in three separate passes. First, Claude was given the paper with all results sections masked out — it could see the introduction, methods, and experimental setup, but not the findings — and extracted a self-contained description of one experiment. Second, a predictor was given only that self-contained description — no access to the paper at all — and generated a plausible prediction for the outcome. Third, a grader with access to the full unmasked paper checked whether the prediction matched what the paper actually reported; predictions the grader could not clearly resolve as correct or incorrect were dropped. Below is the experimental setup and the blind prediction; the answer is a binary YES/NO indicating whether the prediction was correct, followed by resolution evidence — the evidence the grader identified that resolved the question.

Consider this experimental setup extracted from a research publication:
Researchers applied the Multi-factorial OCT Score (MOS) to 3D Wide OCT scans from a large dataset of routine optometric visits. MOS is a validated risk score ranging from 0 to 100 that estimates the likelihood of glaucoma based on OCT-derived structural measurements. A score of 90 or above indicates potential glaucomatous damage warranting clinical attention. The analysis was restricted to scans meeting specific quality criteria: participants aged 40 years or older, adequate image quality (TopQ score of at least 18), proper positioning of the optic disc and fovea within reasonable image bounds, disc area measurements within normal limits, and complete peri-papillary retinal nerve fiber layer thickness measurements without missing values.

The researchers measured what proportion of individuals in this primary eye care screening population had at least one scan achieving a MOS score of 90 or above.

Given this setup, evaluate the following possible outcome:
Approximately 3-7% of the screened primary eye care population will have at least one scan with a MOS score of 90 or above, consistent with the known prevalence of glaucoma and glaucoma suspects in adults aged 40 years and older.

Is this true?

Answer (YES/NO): NO